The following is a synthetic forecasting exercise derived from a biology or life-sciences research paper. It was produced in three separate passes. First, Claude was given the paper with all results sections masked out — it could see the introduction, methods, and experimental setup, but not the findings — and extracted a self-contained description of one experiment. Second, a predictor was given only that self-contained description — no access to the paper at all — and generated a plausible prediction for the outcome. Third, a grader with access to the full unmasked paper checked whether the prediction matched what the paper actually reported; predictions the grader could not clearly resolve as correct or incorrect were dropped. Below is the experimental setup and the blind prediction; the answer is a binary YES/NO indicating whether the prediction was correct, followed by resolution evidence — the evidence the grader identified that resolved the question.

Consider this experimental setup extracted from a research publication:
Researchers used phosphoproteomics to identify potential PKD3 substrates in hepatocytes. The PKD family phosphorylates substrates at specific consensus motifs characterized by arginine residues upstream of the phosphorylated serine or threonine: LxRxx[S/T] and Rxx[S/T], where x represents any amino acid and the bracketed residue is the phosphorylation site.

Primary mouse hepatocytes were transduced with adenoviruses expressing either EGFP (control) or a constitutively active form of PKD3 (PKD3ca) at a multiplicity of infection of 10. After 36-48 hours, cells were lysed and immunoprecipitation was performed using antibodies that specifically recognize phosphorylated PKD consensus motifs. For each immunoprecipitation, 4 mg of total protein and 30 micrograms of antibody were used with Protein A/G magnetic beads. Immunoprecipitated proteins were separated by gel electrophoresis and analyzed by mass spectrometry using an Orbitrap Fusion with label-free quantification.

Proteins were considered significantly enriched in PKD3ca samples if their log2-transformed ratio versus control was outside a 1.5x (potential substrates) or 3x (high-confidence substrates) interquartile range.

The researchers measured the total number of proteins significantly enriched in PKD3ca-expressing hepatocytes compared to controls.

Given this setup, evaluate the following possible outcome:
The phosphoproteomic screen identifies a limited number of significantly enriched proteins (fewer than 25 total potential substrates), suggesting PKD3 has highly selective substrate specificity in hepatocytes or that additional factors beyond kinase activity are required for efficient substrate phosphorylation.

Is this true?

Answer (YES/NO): NO